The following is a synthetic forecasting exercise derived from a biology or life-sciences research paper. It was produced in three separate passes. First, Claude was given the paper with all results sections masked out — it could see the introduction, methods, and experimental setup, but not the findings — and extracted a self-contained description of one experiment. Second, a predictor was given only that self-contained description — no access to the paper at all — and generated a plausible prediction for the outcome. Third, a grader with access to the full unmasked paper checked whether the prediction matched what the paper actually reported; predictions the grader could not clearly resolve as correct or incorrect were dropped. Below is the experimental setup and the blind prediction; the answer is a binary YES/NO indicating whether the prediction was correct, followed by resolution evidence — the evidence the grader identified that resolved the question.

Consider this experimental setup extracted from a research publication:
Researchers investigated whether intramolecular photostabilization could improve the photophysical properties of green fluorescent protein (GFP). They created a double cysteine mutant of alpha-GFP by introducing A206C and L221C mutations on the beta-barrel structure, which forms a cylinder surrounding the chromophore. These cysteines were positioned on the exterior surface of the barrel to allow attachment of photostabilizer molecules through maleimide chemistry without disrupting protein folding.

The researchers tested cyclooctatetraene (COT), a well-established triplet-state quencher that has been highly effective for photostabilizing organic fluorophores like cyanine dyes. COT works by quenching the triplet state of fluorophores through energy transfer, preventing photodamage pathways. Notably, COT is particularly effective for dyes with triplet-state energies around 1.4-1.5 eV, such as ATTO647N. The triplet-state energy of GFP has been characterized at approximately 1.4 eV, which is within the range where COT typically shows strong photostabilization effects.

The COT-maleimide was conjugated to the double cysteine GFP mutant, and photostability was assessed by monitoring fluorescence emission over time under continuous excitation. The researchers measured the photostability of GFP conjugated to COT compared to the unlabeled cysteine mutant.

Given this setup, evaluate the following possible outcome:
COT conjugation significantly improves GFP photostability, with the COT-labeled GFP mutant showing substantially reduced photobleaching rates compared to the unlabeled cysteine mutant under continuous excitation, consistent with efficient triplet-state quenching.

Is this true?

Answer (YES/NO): NO